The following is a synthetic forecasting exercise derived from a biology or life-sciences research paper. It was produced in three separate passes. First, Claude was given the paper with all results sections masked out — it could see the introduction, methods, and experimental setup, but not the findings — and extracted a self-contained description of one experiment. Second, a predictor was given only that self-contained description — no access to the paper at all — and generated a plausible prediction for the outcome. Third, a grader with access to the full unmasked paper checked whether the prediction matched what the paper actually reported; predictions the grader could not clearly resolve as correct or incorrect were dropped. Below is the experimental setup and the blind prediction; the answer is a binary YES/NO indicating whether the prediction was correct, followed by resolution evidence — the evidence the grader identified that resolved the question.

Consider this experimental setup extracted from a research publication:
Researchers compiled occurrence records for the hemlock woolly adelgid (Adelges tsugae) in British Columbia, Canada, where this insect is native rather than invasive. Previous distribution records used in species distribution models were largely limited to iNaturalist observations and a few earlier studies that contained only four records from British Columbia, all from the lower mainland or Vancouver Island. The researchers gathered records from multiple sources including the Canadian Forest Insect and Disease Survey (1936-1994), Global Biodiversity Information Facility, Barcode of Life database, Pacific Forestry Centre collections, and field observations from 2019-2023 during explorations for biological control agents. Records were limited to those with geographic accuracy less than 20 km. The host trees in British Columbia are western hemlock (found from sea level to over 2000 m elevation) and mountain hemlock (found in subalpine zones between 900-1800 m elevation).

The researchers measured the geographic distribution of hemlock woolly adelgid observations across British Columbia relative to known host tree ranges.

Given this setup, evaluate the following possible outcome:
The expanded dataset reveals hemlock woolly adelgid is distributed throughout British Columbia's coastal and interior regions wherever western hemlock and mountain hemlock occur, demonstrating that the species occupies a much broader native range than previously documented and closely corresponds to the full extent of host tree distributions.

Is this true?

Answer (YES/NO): NO